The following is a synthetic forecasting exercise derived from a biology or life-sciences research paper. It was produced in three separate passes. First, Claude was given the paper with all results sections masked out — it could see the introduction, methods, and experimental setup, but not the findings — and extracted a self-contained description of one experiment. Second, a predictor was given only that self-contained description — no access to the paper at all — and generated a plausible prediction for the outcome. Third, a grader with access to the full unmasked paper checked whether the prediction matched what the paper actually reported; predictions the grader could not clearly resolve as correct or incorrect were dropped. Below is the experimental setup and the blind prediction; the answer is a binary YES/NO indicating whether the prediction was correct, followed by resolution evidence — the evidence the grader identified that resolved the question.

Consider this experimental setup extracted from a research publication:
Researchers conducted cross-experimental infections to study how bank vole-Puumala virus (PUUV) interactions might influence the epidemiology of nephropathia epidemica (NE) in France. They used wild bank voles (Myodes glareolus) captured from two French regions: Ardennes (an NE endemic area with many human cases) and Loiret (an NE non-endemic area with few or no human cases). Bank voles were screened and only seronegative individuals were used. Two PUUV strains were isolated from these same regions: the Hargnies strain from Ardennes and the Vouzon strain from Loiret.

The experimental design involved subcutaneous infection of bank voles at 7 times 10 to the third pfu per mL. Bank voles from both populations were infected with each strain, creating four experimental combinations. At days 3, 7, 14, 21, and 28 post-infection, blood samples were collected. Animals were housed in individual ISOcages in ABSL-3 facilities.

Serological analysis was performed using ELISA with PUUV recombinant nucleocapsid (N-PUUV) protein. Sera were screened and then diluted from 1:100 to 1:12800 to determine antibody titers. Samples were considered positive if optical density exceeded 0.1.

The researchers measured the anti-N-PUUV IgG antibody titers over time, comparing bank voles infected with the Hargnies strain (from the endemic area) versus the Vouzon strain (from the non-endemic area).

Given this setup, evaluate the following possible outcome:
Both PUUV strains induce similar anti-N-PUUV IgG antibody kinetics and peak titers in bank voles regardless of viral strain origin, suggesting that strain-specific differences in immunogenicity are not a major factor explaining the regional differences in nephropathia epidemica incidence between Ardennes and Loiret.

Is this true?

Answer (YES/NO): NO